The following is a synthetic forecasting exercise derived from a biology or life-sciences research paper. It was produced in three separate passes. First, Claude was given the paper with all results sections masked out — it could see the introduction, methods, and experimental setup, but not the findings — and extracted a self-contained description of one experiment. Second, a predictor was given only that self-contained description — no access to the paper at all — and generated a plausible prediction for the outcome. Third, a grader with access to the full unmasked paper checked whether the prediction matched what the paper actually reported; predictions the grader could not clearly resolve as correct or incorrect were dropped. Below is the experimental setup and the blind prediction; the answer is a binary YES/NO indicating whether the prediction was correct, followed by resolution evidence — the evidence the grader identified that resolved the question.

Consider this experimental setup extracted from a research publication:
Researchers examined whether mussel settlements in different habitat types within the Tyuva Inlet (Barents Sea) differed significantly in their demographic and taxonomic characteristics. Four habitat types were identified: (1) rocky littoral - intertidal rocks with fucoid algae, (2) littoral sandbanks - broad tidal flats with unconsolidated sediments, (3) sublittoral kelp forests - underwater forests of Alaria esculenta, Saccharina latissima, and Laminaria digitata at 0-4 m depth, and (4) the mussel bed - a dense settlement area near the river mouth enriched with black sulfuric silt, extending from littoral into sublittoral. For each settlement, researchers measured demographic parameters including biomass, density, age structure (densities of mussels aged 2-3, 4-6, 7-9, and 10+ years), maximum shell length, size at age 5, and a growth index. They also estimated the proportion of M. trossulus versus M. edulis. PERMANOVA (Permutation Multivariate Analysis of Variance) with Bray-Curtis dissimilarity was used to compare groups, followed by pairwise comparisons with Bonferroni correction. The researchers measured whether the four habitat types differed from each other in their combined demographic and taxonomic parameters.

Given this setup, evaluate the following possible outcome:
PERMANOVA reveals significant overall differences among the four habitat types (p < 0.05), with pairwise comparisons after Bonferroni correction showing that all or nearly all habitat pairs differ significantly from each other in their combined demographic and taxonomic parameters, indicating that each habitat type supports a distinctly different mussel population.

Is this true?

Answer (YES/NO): NO